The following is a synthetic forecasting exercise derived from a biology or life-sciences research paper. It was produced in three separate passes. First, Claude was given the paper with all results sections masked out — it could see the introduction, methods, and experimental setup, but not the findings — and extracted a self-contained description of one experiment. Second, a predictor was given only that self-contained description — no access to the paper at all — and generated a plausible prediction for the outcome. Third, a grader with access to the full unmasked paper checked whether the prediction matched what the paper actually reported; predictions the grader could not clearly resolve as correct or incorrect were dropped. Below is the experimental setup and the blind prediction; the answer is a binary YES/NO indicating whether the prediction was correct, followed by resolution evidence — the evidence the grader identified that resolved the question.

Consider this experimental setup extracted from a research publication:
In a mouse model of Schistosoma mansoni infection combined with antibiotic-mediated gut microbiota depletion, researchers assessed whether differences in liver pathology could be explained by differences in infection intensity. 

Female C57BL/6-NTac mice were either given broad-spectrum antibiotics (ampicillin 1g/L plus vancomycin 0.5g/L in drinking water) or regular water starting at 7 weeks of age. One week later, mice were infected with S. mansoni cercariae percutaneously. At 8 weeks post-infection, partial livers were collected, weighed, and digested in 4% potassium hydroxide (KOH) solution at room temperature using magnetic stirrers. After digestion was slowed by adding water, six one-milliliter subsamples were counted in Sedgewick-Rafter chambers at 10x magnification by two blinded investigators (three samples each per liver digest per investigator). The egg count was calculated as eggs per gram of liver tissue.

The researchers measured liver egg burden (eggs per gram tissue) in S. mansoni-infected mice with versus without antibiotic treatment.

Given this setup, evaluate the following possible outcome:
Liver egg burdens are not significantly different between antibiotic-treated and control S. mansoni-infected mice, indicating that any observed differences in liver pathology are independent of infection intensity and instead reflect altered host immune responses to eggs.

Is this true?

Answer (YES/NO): YES